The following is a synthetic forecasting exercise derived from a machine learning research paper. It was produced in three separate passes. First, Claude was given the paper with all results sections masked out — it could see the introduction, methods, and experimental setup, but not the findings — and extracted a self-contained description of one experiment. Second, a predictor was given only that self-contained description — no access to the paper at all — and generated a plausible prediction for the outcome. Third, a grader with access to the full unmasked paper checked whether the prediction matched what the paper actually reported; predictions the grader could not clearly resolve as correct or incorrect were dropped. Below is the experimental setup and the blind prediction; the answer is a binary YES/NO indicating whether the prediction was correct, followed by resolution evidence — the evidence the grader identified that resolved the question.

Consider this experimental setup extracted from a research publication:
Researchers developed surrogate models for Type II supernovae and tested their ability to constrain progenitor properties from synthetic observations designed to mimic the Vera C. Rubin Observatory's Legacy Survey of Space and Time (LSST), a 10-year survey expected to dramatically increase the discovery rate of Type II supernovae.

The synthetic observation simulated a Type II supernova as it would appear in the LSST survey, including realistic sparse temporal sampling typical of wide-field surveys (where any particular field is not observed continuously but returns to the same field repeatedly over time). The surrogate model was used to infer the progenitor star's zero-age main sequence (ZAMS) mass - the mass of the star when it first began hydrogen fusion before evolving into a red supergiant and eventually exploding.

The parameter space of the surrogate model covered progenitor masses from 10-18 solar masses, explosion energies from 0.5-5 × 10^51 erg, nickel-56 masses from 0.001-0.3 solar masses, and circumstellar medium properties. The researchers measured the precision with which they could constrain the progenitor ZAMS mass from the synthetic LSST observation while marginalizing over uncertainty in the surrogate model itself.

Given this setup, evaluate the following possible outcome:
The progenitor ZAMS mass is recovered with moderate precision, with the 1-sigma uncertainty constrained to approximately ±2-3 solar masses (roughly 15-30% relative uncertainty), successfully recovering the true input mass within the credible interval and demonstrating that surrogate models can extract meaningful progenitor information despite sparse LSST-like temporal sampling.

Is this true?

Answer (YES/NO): NO